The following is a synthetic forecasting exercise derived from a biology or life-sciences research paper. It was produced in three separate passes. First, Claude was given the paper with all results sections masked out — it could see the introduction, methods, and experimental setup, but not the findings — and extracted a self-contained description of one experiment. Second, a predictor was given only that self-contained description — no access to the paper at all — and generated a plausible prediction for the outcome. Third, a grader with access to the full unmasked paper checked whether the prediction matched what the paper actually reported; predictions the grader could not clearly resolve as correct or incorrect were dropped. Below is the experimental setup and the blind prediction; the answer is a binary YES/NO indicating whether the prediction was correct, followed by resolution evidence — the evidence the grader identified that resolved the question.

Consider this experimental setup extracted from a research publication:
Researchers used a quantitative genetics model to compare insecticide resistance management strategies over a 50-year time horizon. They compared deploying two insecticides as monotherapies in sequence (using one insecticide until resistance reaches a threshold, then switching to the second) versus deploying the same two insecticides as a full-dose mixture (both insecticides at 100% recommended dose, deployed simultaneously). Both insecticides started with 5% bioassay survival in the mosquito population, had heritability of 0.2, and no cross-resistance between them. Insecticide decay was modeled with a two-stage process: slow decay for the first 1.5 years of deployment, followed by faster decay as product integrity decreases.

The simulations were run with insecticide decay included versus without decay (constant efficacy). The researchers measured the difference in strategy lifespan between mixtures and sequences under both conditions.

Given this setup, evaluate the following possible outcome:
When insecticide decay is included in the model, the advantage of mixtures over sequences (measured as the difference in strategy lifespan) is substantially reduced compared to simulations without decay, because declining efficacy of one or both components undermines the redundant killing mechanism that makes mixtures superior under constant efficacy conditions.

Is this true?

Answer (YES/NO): YES